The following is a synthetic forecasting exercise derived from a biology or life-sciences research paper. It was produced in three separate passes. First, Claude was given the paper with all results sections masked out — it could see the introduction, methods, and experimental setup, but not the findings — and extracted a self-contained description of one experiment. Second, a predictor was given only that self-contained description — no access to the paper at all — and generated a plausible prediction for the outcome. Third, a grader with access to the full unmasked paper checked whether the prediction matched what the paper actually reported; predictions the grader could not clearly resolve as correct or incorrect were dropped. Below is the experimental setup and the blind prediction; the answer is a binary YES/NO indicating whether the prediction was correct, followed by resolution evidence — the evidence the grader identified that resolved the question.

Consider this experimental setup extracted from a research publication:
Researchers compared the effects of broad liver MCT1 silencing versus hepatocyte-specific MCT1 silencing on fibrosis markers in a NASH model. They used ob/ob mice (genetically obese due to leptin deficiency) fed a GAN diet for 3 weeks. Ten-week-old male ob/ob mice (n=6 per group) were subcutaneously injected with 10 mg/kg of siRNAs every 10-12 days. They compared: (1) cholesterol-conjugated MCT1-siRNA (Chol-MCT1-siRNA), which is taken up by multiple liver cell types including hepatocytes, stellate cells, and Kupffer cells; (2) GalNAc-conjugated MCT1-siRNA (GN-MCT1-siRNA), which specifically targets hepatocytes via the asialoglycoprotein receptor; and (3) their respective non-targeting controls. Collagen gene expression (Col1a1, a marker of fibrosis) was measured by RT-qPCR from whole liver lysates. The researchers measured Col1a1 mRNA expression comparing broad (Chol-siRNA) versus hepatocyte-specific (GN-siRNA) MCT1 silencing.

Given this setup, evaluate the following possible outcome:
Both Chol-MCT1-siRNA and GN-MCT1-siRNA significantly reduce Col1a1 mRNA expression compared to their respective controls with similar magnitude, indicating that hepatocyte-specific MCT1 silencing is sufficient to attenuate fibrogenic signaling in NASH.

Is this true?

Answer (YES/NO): NO